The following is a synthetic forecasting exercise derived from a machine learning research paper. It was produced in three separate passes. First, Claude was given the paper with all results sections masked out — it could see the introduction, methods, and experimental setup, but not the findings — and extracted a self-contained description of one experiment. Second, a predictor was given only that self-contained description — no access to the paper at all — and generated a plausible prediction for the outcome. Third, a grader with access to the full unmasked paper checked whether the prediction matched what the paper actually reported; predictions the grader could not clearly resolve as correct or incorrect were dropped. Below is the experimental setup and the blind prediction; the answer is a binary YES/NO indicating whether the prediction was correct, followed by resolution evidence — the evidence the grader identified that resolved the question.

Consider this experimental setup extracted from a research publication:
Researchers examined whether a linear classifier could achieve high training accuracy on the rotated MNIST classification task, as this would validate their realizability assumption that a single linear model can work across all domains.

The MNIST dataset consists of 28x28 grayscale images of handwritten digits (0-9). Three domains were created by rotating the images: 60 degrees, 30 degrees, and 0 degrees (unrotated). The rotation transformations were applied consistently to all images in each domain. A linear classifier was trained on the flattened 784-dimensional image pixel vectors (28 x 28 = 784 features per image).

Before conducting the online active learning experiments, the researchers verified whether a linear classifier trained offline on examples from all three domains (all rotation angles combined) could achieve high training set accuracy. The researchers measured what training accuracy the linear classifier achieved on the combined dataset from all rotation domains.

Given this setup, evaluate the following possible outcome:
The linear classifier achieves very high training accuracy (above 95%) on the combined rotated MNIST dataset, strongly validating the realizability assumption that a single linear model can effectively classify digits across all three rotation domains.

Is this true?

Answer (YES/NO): YES